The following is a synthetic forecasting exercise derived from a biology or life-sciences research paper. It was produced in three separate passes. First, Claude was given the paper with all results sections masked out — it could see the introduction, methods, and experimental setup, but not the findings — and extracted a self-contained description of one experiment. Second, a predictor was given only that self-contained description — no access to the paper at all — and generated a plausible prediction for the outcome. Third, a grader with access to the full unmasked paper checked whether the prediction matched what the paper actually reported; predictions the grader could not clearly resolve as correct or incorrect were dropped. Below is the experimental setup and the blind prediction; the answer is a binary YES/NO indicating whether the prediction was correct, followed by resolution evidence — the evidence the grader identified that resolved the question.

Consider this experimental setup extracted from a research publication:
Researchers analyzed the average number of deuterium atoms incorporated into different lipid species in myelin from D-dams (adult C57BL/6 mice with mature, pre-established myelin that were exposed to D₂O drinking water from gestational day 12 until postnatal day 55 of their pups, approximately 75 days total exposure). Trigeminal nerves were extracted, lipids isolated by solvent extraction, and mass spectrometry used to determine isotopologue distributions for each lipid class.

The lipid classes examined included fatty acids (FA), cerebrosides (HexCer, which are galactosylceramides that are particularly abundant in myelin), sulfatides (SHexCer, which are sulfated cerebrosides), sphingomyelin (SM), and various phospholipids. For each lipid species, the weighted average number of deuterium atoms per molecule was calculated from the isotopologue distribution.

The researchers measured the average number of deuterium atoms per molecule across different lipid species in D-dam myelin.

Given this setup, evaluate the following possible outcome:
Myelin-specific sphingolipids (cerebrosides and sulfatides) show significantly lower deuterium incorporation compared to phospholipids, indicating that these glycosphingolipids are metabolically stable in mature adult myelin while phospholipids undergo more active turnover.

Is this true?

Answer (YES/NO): NO